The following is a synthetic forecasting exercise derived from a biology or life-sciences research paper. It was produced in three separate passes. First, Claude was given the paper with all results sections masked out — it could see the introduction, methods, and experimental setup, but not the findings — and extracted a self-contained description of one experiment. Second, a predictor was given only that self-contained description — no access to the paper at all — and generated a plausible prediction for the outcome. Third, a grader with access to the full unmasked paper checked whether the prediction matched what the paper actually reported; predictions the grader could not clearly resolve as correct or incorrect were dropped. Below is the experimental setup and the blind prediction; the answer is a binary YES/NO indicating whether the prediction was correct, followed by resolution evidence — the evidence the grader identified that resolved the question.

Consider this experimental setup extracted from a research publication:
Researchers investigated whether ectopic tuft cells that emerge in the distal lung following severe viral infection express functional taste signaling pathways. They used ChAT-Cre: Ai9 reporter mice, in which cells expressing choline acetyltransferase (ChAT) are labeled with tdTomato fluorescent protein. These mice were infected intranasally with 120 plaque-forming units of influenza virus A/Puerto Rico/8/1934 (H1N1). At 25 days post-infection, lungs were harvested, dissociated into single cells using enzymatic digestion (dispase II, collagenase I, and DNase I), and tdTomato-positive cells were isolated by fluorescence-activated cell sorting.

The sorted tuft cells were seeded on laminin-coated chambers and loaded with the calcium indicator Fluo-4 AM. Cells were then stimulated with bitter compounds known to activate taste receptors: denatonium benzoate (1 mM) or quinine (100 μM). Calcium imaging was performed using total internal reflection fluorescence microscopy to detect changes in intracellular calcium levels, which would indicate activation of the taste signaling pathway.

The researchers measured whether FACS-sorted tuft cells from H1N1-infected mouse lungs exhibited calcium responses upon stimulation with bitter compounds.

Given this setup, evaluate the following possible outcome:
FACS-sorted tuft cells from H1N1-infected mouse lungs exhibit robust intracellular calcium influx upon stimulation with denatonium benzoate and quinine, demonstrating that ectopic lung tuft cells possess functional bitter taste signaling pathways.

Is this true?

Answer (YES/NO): YES